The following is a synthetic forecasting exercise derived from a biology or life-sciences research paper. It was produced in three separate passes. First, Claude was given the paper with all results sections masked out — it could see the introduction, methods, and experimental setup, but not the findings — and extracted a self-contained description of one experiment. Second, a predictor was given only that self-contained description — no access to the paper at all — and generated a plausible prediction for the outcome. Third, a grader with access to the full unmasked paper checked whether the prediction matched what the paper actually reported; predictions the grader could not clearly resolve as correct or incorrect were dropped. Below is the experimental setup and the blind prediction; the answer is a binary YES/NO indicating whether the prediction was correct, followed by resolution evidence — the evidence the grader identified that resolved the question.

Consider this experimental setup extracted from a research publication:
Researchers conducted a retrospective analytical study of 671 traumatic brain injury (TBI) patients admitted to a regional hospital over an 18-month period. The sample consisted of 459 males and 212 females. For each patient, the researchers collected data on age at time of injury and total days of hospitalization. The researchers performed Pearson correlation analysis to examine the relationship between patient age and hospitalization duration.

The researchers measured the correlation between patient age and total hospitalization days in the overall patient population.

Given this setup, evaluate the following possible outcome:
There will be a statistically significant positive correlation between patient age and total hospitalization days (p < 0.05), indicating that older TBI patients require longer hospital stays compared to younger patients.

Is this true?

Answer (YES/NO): YES